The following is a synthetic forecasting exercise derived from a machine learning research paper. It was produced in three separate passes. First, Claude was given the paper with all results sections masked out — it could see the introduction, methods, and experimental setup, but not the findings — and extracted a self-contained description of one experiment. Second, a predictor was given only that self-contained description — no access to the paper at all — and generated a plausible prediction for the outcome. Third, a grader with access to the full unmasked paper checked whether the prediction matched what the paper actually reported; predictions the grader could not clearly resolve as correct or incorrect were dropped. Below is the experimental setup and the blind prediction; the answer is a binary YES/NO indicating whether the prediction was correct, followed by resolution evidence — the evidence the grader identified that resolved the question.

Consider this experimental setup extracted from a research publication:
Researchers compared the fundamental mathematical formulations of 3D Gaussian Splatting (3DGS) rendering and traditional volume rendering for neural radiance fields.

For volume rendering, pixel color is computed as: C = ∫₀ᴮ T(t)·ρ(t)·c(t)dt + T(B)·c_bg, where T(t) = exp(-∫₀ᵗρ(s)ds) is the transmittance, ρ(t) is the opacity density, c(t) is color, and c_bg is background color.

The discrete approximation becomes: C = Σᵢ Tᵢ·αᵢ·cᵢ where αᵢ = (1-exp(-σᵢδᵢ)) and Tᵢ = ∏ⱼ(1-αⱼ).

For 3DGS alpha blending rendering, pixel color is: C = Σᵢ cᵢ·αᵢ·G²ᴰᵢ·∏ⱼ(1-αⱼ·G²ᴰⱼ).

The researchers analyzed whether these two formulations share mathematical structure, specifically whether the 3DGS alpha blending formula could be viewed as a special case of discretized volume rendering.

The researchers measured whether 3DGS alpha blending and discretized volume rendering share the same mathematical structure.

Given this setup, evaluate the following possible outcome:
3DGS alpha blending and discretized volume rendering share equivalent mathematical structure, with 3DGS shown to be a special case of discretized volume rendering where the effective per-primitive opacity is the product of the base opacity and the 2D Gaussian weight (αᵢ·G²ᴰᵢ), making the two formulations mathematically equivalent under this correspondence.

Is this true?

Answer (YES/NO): YES